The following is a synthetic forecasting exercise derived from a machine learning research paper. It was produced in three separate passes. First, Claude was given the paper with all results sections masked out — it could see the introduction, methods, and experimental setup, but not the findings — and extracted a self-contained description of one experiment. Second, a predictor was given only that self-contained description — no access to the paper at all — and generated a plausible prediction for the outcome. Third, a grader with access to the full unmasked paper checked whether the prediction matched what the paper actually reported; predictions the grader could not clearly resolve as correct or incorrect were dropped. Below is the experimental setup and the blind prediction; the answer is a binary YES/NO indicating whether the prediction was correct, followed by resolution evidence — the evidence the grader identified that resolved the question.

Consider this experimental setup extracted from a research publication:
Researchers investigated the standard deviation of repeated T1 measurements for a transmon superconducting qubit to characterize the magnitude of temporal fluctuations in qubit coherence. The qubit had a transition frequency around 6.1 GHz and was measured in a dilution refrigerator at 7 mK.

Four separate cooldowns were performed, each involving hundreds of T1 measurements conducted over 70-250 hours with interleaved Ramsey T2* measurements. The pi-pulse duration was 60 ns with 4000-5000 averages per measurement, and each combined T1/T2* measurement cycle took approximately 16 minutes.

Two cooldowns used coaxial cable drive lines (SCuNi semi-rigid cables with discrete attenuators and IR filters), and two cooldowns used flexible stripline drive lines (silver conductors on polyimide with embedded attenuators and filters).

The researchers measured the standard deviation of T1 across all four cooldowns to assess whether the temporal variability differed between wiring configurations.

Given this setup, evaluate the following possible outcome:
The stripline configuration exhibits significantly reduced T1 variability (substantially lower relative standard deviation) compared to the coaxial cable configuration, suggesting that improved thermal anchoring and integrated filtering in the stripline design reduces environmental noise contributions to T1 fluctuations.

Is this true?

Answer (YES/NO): NO